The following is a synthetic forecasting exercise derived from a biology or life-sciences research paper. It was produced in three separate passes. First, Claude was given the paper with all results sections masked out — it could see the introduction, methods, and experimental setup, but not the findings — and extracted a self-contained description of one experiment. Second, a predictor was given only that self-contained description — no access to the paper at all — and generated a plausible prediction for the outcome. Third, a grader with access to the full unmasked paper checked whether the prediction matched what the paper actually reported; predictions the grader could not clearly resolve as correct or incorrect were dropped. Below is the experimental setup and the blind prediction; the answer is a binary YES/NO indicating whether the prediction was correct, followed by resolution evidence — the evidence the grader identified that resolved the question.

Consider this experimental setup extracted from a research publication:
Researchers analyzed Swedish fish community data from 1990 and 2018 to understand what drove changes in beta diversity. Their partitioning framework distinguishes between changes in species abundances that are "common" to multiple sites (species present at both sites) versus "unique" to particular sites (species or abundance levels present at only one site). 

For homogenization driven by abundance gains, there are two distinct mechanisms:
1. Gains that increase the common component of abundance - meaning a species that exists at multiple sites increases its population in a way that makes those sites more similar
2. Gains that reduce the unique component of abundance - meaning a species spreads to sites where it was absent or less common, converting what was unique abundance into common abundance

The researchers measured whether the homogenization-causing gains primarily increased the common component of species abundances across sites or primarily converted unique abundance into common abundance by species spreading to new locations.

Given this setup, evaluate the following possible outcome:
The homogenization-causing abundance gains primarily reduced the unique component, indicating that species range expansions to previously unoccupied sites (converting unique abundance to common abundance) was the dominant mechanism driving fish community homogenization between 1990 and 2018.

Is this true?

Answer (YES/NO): NO